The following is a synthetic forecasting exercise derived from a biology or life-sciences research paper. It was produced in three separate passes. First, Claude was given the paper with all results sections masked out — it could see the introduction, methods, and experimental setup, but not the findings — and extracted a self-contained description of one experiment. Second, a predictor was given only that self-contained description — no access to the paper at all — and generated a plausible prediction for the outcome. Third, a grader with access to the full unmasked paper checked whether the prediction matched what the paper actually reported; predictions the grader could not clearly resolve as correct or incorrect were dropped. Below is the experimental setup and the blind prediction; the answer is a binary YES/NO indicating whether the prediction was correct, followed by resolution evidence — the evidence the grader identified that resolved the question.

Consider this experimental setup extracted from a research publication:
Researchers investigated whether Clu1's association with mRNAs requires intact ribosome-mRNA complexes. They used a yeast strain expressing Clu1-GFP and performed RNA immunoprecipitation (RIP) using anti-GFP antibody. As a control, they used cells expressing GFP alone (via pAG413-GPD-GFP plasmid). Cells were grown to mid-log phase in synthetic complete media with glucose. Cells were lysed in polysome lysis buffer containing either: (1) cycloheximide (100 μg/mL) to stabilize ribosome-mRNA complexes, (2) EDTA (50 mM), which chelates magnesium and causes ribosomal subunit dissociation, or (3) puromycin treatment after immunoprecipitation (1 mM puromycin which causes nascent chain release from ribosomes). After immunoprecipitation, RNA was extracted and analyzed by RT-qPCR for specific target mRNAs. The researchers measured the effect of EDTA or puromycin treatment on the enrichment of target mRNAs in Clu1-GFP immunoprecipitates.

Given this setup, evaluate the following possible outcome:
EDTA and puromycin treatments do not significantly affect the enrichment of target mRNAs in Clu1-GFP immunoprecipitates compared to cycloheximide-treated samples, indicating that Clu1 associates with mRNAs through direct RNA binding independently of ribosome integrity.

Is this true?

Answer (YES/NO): NO